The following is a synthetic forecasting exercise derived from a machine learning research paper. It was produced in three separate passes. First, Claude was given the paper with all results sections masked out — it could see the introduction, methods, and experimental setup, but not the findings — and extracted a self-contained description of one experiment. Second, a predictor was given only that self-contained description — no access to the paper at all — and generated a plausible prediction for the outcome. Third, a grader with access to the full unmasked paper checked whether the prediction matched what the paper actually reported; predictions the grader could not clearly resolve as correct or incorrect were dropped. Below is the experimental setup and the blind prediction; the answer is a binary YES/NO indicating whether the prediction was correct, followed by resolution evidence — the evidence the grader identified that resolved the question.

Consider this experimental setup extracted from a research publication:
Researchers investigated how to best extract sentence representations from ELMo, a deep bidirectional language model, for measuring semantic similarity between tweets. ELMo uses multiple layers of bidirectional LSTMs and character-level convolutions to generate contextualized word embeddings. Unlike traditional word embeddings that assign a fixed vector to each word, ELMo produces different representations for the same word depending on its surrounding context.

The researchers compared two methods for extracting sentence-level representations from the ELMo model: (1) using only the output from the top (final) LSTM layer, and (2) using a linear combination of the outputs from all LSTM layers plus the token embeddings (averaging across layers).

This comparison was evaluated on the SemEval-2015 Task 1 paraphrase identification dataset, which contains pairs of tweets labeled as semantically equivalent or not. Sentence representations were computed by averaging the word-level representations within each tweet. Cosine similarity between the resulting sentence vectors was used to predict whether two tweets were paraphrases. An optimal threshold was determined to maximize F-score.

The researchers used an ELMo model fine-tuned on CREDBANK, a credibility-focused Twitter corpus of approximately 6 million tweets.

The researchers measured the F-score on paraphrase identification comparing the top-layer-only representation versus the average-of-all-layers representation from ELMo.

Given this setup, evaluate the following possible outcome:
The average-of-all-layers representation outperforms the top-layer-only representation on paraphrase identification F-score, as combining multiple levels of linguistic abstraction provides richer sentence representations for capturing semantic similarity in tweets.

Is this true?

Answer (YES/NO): YES